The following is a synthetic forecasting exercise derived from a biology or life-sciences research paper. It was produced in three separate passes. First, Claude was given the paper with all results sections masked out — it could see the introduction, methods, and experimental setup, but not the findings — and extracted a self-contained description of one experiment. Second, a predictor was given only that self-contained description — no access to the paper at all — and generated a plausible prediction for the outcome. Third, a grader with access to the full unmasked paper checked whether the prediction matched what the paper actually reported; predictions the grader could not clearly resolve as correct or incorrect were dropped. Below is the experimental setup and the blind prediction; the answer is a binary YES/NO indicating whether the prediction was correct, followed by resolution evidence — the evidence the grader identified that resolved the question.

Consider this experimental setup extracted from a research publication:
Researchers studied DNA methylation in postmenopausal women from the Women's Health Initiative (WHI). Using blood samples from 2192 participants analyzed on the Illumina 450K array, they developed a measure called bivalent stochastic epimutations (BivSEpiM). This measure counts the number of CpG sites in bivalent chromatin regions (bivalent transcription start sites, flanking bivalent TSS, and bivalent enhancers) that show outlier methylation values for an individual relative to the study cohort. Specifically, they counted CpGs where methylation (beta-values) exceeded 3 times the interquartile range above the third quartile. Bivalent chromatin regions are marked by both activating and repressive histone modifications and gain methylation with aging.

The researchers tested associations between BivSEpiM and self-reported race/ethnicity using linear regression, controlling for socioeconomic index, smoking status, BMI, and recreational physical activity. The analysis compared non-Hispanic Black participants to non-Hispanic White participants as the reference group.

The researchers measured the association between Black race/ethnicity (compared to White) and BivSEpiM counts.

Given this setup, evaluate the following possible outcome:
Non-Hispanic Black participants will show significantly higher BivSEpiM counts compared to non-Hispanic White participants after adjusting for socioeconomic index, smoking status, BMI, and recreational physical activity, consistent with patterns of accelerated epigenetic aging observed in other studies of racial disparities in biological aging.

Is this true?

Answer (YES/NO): YES